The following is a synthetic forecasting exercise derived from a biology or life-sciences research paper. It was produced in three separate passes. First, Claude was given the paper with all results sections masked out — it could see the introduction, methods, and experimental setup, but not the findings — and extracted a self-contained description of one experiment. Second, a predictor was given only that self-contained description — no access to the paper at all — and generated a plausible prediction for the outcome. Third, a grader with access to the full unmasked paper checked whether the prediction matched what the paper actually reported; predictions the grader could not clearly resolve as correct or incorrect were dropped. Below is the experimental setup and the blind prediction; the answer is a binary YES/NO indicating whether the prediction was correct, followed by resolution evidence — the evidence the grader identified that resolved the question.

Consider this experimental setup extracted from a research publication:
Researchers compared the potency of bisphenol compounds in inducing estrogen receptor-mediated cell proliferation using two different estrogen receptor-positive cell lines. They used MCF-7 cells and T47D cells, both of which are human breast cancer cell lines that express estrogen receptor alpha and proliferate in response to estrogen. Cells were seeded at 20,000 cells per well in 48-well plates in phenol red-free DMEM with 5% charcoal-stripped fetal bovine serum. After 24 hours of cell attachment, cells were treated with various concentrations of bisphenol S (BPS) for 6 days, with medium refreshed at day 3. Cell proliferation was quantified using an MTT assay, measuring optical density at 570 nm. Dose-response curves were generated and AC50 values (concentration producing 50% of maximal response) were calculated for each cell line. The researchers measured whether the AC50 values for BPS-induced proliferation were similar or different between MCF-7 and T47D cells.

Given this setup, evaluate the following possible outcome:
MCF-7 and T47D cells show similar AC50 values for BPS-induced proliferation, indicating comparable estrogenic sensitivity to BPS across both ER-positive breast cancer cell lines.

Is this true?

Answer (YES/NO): NO